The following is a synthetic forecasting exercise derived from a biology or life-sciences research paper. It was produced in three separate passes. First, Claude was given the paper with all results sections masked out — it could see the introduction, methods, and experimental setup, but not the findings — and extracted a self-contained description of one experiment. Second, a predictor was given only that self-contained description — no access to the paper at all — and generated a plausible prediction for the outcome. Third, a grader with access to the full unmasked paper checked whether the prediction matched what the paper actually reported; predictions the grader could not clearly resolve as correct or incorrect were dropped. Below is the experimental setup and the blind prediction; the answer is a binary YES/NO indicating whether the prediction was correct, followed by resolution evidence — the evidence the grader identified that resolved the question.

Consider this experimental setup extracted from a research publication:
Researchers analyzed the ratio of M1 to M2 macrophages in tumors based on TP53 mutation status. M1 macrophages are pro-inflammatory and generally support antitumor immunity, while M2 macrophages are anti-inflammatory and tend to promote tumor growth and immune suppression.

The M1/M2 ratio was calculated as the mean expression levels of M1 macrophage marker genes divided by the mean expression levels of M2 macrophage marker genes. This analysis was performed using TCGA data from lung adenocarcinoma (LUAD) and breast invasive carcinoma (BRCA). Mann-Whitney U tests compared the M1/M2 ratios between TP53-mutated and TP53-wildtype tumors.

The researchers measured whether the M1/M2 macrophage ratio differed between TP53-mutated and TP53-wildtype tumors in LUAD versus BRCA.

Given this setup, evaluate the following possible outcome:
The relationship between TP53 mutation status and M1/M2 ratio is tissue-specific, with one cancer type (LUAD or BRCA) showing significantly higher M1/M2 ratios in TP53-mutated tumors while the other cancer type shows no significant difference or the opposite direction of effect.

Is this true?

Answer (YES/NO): NO